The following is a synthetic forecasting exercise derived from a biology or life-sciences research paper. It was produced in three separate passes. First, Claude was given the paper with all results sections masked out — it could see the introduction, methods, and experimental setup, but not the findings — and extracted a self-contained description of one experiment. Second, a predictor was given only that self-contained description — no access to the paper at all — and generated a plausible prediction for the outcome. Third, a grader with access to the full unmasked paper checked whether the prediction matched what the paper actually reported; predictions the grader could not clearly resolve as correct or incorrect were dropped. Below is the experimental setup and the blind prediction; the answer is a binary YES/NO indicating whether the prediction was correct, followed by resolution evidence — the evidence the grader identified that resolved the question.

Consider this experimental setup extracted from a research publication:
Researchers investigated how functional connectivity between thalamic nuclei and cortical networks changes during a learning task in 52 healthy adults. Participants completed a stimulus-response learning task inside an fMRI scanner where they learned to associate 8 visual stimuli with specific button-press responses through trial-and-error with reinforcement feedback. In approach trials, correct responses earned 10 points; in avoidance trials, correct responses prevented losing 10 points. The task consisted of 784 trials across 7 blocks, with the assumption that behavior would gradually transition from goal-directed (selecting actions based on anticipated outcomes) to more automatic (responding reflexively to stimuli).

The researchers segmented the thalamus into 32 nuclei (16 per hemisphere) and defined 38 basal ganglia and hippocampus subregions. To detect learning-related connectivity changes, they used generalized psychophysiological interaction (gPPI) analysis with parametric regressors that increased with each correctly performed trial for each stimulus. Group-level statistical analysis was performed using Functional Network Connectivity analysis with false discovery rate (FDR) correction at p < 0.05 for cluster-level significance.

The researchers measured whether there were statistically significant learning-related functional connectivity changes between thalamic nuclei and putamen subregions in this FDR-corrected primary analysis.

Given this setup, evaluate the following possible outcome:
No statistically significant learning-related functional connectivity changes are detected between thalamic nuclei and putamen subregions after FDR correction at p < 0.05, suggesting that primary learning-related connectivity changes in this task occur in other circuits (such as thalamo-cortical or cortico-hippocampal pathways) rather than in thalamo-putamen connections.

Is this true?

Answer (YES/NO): YES